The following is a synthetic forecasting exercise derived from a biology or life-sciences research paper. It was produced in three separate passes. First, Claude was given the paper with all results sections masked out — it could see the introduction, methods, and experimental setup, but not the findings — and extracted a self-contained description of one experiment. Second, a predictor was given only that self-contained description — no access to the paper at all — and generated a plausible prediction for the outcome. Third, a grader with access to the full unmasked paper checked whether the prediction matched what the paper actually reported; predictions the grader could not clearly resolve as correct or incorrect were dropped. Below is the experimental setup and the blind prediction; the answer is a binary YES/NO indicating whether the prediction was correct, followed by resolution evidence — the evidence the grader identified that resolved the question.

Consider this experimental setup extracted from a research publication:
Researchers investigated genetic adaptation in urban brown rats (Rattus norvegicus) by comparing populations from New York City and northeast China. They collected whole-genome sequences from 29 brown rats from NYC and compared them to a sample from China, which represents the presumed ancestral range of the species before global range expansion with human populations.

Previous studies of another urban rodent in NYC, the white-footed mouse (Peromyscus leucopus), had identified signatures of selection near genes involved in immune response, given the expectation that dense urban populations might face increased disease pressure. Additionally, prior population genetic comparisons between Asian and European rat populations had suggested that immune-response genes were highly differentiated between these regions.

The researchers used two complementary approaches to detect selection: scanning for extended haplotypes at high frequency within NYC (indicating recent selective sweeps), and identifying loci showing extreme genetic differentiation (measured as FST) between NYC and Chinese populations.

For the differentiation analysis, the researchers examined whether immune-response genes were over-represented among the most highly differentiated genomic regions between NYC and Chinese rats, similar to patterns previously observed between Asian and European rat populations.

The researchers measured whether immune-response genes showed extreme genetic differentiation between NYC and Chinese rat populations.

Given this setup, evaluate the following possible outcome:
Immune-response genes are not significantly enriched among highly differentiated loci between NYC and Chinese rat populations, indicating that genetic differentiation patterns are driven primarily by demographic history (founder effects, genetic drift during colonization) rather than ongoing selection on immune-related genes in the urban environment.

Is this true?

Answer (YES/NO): NO